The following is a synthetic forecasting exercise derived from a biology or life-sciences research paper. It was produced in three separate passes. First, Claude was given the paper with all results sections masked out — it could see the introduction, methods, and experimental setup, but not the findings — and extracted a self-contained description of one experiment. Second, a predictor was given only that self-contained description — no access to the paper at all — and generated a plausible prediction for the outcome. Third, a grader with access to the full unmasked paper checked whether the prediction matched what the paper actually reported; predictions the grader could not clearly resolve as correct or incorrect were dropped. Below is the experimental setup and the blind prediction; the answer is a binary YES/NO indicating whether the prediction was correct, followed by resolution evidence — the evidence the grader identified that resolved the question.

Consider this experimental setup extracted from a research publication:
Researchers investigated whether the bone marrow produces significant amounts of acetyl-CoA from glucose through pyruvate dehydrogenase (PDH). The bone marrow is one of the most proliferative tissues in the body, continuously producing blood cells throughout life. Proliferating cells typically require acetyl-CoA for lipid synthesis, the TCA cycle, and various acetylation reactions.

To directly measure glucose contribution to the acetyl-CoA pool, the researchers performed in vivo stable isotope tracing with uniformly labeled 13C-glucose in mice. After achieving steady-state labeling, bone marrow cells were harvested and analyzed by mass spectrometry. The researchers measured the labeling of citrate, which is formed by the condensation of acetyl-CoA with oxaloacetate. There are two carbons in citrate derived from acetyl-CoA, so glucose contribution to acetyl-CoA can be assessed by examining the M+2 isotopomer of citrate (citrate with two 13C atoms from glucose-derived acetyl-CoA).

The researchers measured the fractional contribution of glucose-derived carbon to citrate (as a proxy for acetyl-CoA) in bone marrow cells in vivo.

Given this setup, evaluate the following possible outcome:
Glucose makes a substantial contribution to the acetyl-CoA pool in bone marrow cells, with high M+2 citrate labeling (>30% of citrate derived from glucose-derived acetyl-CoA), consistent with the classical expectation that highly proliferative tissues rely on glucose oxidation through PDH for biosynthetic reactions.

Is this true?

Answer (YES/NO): NO